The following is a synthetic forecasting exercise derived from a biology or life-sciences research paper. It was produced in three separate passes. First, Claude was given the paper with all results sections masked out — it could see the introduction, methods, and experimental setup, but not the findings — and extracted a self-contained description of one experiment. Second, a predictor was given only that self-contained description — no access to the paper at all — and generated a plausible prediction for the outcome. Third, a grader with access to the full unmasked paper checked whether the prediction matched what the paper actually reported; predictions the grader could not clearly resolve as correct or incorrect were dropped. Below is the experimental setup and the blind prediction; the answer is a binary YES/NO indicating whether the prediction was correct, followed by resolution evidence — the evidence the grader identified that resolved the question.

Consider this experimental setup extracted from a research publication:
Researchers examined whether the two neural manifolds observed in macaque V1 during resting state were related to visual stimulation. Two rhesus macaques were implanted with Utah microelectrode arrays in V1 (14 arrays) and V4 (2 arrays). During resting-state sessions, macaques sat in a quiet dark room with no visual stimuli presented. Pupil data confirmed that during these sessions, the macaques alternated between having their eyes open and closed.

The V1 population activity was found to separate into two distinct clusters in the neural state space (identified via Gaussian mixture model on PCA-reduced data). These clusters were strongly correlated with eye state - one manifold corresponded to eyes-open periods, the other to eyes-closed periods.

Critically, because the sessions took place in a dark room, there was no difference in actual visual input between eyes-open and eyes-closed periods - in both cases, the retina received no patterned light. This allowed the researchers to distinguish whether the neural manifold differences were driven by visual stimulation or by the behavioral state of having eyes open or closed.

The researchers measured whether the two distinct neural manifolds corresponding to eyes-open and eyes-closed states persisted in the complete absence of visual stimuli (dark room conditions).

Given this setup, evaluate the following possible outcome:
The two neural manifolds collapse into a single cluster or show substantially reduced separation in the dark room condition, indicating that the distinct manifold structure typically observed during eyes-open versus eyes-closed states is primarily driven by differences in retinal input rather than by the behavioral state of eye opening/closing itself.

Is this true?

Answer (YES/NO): NO